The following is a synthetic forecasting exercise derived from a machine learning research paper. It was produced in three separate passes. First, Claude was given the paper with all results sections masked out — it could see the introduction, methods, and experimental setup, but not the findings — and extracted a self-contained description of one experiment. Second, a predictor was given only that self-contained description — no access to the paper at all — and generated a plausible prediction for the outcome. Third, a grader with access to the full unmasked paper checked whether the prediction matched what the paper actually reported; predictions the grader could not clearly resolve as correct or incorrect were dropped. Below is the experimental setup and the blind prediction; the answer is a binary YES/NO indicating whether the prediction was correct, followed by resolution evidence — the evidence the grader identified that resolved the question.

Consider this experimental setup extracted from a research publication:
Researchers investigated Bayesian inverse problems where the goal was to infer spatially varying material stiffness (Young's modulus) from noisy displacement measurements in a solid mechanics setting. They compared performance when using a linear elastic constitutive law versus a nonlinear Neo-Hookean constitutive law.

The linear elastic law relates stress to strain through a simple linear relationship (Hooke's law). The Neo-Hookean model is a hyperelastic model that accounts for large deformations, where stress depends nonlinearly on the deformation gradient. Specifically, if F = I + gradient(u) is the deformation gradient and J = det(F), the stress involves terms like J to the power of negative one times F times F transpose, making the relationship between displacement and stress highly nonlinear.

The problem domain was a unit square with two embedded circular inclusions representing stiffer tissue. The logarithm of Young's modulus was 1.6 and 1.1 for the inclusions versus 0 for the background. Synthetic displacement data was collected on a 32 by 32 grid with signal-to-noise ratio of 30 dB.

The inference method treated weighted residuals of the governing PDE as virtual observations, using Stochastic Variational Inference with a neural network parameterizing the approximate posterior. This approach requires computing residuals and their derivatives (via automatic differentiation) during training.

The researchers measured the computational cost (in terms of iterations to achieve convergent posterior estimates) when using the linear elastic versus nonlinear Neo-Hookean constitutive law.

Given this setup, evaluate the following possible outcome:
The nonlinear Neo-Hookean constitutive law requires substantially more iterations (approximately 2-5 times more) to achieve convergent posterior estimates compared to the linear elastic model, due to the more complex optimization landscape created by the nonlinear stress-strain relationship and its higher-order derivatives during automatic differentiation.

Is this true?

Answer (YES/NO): NO